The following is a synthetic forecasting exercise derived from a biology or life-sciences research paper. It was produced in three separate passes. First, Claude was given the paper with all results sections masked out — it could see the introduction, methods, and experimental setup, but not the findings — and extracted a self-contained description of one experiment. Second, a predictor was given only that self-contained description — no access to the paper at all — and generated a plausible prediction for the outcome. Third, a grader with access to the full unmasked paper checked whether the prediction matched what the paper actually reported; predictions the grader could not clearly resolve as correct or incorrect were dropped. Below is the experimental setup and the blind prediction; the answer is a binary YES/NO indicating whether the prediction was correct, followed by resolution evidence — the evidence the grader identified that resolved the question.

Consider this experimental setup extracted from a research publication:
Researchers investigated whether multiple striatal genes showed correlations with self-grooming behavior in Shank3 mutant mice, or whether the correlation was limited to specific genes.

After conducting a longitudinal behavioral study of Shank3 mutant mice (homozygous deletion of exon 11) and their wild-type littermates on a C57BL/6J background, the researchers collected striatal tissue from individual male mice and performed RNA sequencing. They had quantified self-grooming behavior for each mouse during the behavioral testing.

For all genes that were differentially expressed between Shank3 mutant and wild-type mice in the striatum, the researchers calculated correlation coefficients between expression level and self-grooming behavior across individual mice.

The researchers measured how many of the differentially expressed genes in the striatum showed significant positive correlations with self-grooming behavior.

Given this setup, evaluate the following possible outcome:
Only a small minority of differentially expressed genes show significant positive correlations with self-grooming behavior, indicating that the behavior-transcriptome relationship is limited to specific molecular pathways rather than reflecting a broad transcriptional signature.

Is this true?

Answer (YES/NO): YES